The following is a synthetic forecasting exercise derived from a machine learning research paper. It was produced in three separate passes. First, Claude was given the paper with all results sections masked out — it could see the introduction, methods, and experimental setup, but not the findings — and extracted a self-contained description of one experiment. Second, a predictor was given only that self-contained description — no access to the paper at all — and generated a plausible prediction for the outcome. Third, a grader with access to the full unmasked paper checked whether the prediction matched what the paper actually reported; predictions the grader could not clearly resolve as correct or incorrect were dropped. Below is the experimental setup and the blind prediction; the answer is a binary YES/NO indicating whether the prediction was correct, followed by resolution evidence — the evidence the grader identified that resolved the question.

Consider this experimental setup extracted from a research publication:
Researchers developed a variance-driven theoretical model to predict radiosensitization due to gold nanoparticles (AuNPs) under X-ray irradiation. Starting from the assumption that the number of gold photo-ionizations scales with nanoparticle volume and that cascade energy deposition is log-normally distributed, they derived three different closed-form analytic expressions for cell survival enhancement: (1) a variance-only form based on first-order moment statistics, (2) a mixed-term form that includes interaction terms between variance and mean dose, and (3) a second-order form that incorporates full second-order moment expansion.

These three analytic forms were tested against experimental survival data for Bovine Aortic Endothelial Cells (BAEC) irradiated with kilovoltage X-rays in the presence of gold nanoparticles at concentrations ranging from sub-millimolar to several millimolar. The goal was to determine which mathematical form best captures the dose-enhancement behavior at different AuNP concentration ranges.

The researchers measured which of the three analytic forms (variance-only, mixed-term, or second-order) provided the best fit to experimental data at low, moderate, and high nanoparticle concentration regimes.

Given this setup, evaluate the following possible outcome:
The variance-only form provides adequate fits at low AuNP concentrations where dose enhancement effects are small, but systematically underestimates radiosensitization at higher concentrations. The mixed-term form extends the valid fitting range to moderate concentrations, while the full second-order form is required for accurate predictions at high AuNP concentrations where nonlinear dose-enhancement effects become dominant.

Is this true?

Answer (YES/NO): NO